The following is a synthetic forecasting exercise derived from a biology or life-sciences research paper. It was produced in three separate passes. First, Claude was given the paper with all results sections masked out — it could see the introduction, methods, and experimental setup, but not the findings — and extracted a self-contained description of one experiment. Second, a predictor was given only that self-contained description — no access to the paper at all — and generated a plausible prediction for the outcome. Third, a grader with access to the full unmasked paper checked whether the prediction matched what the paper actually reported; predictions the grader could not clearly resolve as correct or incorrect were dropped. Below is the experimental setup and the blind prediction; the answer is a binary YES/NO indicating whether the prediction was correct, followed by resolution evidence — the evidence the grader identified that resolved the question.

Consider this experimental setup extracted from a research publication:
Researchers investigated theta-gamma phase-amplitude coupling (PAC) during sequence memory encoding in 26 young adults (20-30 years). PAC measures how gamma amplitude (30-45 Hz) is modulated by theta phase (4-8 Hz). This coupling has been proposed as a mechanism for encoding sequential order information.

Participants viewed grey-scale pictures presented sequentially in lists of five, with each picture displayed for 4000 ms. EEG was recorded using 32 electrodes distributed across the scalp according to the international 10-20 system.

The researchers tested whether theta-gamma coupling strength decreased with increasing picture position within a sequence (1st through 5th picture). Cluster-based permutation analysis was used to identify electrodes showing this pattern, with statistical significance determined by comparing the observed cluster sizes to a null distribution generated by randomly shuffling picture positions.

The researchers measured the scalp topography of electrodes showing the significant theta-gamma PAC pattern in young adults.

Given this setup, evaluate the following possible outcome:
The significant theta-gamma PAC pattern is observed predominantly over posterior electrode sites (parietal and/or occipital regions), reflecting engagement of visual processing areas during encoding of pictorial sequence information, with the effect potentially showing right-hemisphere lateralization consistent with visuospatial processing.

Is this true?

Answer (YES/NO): NO